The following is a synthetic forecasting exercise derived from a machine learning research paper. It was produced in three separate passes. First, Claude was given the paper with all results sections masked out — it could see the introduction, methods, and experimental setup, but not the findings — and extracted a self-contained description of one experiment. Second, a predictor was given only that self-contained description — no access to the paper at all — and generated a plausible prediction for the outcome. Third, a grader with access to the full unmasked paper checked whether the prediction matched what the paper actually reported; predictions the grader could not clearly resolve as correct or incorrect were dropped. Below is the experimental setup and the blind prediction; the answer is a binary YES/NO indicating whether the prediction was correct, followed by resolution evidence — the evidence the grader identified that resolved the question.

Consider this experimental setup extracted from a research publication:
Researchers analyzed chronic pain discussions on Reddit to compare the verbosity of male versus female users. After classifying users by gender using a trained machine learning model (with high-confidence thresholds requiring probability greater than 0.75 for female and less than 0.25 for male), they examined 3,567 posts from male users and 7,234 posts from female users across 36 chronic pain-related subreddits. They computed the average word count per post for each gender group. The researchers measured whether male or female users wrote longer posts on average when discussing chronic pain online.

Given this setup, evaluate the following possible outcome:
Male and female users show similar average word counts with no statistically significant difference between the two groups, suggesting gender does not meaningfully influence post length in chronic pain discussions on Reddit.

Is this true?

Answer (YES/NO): NO